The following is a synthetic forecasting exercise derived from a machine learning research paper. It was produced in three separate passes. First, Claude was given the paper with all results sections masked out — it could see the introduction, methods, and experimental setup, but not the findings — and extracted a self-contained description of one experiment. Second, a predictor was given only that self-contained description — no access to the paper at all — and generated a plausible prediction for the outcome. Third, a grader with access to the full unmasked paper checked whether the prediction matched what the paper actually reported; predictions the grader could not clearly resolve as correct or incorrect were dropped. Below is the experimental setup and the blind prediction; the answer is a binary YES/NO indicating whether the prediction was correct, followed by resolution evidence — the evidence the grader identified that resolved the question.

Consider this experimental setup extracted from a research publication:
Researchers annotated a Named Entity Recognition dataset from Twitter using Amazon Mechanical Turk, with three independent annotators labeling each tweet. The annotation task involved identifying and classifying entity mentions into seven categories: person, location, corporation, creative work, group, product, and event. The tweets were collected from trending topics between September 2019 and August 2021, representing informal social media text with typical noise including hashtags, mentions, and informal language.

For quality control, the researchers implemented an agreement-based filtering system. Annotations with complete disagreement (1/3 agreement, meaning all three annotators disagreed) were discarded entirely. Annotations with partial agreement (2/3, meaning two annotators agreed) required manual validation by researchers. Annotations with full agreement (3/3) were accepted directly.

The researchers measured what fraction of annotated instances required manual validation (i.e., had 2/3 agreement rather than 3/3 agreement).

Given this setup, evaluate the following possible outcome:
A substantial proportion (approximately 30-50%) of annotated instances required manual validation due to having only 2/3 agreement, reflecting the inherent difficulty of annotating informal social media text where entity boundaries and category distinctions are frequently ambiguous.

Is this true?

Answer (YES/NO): YES